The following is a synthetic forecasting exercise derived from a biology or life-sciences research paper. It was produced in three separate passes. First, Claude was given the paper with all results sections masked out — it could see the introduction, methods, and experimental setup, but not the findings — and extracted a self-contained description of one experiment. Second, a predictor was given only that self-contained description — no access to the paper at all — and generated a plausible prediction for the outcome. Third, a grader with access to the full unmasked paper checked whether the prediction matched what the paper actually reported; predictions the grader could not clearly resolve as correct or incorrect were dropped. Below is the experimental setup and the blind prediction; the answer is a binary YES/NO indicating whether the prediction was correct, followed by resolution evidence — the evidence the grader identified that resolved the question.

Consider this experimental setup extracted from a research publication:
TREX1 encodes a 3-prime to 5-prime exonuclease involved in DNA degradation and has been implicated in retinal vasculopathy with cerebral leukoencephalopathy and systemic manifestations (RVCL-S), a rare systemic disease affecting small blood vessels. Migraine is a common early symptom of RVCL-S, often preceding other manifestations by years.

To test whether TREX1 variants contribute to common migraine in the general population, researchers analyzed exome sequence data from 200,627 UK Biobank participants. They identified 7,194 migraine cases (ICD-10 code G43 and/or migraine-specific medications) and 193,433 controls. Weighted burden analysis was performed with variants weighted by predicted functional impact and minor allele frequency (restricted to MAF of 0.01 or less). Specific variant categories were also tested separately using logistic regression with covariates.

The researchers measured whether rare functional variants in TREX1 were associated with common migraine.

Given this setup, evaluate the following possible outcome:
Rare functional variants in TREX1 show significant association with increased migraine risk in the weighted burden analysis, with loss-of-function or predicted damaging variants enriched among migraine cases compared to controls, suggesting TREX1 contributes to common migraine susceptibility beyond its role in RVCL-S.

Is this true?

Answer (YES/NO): NO